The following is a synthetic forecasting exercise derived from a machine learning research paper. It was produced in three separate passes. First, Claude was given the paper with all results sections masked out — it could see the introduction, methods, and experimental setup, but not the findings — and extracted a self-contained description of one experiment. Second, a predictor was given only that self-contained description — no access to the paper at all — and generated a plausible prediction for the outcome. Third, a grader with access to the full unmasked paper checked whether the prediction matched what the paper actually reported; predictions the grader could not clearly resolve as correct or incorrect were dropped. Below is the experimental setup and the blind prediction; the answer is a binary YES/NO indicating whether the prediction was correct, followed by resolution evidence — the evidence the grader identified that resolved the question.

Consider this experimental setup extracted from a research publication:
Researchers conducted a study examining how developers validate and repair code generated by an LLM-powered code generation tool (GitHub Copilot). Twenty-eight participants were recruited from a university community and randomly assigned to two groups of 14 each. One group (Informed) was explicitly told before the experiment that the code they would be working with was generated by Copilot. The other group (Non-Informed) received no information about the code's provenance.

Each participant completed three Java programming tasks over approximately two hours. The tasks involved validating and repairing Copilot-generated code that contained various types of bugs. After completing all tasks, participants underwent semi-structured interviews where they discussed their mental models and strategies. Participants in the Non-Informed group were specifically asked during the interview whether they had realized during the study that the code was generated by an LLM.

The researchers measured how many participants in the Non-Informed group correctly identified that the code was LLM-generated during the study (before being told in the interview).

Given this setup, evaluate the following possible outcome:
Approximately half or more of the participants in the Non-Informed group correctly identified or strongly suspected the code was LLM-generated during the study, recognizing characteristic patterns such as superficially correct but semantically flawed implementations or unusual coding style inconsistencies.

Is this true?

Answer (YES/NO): NO